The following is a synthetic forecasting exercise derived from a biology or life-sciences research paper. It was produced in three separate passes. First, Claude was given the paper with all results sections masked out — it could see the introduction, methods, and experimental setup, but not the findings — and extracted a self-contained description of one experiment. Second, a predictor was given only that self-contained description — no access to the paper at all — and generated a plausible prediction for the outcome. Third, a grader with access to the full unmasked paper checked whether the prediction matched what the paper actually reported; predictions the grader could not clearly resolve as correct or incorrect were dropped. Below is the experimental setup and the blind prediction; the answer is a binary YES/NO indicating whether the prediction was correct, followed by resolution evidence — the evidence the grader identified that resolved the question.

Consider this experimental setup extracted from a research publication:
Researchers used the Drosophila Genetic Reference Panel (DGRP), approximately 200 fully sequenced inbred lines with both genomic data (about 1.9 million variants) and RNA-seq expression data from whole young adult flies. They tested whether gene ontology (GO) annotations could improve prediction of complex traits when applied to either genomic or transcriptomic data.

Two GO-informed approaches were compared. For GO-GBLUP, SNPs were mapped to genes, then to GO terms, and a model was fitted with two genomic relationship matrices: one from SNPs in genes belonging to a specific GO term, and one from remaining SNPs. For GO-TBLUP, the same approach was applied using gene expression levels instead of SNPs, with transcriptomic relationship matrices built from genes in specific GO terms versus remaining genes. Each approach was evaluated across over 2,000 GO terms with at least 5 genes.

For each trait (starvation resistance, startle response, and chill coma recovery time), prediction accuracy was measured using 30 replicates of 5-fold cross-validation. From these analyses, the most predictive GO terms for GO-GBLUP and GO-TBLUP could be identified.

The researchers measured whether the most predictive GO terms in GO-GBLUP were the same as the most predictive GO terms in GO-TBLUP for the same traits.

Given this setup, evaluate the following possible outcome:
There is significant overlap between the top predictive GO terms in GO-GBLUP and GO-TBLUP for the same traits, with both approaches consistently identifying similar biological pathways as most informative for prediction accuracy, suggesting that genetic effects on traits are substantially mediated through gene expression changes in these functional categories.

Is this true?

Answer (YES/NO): NO